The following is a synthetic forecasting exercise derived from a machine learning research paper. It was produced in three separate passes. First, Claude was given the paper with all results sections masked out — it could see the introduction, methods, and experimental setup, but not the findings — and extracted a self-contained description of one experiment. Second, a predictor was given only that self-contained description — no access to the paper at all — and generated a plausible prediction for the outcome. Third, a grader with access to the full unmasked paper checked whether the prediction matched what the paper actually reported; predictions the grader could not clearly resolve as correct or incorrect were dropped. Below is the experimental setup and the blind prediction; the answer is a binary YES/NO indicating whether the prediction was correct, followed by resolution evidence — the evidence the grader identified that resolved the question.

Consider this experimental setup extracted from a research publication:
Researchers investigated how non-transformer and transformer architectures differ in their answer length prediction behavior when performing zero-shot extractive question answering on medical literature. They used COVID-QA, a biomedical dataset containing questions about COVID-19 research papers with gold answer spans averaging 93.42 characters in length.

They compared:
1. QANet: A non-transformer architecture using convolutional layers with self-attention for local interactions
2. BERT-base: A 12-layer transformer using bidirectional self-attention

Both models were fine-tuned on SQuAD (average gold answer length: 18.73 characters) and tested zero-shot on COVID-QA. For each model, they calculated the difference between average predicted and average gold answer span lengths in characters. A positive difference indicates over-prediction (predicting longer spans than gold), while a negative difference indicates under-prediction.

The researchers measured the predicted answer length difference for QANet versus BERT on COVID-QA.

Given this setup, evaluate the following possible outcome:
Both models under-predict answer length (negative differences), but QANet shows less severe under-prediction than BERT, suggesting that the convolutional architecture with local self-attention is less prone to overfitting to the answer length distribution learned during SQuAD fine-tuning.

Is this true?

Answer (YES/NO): NO